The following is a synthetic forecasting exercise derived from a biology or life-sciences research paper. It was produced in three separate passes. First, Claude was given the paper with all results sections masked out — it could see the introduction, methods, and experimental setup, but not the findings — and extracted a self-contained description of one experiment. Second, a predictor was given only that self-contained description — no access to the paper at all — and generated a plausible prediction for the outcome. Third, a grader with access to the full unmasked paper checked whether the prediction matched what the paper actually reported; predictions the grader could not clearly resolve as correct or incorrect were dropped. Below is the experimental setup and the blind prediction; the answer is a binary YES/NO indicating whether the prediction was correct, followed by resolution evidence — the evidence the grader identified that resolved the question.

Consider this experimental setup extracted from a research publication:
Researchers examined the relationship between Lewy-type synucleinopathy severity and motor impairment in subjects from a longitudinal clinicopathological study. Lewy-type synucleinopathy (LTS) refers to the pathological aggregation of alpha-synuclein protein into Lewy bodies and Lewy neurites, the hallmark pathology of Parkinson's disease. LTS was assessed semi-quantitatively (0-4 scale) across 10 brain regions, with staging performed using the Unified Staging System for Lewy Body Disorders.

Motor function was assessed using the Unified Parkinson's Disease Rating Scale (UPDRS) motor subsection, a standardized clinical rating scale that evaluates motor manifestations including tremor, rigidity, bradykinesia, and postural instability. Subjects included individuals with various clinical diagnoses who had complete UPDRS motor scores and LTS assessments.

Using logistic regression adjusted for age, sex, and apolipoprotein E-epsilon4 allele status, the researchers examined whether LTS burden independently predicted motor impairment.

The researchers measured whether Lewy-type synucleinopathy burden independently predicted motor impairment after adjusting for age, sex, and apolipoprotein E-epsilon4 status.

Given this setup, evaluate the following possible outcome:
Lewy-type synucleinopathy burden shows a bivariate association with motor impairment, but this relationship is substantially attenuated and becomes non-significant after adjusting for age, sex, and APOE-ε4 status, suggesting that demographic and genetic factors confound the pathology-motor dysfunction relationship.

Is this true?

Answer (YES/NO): NO